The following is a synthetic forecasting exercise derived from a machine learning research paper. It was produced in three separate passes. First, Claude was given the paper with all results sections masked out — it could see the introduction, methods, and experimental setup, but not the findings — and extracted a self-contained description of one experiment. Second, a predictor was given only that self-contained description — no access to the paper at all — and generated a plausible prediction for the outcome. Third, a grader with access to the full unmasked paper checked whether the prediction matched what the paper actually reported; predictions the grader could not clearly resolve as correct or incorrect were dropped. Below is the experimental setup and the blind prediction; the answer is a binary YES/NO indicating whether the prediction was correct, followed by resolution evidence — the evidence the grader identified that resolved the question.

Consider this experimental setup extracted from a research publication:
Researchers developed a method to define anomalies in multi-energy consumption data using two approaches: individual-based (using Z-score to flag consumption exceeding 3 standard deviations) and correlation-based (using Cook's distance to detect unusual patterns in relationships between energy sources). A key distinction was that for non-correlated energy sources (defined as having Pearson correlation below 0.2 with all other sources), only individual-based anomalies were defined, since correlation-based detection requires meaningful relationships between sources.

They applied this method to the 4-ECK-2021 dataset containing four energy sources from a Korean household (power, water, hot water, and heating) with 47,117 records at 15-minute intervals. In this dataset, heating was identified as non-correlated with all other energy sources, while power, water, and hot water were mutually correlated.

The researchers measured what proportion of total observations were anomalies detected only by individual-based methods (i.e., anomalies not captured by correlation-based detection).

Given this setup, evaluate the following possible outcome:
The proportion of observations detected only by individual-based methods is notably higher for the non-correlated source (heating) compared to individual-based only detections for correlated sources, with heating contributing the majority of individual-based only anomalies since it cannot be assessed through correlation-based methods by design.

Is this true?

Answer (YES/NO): YES